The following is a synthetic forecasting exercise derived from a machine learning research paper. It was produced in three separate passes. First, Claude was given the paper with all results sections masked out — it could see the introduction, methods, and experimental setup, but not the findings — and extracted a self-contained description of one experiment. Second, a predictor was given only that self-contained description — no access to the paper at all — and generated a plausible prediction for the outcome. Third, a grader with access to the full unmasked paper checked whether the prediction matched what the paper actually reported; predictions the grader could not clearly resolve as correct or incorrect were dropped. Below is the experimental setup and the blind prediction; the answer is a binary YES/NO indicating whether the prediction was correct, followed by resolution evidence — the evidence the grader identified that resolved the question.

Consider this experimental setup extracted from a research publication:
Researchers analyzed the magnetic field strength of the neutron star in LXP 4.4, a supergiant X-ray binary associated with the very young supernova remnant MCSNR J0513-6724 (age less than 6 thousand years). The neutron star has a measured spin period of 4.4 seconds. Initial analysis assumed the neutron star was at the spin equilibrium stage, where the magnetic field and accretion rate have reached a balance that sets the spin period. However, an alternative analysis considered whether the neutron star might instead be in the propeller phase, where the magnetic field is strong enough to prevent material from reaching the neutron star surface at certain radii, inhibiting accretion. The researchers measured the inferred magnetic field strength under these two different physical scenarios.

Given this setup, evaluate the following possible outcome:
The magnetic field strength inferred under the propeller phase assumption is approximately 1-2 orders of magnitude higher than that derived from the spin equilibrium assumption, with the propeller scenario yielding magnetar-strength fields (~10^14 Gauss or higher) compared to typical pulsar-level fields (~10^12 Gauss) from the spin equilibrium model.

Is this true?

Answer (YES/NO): NO